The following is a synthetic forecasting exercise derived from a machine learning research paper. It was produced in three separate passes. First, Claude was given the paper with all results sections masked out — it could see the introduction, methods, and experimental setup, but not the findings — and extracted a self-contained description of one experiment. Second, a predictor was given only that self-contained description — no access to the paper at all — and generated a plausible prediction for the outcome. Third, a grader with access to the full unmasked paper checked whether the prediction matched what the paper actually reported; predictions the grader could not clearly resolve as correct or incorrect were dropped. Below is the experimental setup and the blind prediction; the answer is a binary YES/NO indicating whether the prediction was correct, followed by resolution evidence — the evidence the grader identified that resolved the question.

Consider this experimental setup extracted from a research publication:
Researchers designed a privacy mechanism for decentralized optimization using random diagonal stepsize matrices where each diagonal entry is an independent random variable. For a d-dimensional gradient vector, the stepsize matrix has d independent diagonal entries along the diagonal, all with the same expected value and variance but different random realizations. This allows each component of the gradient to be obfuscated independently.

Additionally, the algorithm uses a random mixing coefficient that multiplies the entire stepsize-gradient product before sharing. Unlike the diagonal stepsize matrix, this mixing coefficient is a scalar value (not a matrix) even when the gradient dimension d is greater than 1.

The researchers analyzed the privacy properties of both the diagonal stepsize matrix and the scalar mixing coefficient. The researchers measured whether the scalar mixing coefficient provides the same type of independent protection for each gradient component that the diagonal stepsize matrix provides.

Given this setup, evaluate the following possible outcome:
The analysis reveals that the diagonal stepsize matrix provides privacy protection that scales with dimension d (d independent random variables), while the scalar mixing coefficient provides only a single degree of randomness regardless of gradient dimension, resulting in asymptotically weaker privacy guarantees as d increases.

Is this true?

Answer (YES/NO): NO